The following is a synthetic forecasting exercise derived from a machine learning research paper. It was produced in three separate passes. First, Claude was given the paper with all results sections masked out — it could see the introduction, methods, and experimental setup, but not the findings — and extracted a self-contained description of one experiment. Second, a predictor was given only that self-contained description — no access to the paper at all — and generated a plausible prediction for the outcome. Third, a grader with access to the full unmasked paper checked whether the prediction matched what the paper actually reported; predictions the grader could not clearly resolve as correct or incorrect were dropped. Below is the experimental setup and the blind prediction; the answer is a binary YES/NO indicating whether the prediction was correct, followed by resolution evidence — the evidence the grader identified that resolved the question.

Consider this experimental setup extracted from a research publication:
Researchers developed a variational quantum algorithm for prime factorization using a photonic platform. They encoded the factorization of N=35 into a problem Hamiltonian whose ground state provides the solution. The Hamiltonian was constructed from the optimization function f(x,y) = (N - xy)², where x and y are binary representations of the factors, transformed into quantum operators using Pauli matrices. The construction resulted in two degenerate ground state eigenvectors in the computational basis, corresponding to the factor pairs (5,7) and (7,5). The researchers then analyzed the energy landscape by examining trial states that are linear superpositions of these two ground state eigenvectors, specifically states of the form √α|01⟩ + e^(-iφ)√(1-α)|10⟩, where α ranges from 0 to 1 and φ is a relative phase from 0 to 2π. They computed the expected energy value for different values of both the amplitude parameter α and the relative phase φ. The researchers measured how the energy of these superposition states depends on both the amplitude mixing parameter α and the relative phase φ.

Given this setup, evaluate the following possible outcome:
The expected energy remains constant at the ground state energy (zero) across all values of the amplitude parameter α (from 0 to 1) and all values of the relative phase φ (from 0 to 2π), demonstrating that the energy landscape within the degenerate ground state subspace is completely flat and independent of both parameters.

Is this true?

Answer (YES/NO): YES